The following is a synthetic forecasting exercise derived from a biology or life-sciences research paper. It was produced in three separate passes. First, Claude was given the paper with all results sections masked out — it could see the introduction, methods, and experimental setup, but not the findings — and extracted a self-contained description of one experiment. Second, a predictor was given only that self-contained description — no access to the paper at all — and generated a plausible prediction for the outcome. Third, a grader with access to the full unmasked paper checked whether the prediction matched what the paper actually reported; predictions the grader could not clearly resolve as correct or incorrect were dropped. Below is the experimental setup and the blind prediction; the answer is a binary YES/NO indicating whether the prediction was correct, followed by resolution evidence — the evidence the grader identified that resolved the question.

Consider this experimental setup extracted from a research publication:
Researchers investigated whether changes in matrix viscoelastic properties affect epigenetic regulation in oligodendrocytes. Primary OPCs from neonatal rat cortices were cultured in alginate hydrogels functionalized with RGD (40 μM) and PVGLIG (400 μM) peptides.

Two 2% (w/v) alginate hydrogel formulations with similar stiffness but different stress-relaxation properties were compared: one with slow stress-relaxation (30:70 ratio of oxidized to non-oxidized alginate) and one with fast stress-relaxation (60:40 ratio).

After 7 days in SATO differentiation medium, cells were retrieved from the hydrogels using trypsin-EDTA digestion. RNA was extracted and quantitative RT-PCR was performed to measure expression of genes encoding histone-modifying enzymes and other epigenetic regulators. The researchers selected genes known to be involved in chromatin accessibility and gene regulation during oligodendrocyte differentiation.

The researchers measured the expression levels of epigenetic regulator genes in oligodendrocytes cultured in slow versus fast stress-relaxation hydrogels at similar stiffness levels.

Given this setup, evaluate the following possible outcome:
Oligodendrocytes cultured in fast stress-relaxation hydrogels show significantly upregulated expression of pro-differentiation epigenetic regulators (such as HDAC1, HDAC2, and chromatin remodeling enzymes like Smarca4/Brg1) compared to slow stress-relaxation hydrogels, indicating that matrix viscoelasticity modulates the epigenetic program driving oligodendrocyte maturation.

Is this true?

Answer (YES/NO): NO